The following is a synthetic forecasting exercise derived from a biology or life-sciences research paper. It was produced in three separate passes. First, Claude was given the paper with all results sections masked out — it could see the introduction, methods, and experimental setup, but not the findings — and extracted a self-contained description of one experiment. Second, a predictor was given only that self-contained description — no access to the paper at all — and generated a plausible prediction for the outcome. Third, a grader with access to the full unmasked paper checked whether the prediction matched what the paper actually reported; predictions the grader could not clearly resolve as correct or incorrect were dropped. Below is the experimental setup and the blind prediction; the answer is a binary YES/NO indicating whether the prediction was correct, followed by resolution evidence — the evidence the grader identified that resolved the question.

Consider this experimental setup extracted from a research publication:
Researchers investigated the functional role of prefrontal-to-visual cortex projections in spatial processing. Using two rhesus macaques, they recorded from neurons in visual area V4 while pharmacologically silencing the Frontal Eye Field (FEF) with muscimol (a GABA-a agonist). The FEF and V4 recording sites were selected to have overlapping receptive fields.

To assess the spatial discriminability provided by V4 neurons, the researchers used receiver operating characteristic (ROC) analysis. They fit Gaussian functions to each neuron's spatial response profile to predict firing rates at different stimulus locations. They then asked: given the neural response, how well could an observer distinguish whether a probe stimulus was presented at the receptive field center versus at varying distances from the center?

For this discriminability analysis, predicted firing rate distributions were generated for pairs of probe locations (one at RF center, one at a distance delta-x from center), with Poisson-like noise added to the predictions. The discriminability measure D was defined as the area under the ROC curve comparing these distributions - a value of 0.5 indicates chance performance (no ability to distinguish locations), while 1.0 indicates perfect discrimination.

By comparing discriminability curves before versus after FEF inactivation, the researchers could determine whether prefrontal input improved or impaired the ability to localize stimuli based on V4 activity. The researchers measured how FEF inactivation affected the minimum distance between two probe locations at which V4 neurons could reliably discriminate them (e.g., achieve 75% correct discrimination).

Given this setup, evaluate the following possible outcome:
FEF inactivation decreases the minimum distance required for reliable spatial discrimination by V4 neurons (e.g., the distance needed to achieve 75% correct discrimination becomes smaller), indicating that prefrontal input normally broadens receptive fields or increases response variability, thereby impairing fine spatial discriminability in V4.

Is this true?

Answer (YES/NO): NO